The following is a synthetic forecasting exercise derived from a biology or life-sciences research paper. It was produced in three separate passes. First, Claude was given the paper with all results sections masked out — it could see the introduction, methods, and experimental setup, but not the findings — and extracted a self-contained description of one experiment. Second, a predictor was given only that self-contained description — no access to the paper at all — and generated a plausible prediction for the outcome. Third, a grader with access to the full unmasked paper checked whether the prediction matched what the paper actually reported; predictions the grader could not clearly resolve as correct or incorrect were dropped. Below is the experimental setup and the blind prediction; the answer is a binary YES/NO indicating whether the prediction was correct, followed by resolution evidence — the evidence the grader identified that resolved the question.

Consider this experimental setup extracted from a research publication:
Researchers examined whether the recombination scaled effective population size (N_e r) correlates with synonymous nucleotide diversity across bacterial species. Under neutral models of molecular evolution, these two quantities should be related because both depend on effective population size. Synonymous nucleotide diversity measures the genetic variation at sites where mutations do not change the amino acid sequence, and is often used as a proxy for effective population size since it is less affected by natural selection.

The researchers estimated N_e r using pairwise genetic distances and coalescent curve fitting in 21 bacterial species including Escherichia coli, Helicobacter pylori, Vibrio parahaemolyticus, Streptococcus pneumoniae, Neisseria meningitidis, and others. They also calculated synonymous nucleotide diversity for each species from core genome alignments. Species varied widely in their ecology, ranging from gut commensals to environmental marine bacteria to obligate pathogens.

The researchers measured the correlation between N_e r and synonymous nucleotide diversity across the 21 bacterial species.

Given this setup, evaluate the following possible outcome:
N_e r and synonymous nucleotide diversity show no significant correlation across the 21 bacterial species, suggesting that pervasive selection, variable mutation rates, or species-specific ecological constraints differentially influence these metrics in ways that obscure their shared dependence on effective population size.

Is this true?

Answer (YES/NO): YES